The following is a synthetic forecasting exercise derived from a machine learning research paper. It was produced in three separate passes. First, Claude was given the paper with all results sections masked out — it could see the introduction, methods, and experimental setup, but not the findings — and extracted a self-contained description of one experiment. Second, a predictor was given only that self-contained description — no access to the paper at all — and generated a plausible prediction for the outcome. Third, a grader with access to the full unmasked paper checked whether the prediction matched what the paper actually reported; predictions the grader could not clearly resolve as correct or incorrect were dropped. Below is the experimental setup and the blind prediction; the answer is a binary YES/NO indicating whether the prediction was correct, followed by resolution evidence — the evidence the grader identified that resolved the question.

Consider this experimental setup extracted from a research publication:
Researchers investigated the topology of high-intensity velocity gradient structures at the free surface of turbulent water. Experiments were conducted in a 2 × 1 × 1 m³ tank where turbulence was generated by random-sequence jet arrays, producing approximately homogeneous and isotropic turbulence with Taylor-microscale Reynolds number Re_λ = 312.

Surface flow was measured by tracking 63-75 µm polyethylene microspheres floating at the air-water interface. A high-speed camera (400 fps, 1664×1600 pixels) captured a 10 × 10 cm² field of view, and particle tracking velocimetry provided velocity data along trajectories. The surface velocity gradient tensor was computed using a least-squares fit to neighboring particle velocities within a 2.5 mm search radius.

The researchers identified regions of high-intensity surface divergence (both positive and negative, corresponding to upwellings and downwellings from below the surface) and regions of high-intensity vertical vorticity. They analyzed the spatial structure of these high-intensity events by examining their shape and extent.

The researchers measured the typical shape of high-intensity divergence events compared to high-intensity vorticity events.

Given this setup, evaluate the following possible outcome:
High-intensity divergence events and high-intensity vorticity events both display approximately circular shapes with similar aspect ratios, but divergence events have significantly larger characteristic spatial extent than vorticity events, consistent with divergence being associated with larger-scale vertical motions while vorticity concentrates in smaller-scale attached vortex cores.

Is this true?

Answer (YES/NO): NO